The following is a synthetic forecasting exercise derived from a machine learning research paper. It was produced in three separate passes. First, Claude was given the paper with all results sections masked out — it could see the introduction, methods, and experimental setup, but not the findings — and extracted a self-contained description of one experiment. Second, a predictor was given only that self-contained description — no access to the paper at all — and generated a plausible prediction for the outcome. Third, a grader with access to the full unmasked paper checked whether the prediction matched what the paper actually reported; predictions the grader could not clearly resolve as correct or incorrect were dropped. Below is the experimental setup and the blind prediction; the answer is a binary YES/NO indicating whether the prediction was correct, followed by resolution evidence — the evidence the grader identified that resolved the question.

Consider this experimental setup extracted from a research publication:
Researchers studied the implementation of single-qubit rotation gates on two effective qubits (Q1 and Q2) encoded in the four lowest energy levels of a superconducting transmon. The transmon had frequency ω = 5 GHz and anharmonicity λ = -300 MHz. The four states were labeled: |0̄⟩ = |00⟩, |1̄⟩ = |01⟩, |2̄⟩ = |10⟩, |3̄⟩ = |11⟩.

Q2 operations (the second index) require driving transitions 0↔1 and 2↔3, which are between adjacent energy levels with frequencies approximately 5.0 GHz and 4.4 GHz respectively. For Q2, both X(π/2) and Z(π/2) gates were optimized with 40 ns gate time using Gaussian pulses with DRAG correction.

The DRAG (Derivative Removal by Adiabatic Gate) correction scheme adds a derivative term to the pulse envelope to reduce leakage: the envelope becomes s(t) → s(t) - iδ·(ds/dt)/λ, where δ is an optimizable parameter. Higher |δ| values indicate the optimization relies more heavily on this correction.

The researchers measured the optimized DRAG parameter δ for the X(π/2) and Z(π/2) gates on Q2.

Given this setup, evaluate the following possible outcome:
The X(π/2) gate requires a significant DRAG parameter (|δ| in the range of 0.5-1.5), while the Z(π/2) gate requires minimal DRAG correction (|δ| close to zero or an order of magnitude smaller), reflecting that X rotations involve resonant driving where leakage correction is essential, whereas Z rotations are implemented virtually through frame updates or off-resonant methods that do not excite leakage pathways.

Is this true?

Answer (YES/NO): NO